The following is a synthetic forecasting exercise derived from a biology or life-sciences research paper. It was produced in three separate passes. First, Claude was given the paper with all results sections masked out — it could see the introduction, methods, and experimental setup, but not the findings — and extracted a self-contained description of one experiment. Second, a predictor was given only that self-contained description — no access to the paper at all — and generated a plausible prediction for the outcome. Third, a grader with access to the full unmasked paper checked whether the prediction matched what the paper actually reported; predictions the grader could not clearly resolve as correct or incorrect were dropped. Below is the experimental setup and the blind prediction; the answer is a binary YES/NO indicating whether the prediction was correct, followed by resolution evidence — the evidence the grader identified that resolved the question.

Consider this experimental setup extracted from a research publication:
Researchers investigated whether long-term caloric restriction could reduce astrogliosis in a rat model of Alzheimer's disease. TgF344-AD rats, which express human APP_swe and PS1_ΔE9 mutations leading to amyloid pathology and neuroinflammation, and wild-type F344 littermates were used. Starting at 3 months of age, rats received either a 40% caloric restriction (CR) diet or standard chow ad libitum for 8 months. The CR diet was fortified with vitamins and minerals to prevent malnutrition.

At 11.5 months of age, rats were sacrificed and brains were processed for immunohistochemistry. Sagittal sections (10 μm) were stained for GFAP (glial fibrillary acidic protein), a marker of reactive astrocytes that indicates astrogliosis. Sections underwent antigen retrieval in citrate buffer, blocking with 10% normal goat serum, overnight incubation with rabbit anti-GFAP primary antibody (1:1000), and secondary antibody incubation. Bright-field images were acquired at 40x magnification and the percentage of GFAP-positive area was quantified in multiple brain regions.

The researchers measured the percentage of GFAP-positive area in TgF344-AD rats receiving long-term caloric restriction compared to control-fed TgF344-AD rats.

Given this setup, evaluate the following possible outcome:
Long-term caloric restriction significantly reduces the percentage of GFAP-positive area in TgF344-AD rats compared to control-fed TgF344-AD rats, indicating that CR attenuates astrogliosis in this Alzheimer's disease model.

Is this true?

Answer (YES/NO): NO